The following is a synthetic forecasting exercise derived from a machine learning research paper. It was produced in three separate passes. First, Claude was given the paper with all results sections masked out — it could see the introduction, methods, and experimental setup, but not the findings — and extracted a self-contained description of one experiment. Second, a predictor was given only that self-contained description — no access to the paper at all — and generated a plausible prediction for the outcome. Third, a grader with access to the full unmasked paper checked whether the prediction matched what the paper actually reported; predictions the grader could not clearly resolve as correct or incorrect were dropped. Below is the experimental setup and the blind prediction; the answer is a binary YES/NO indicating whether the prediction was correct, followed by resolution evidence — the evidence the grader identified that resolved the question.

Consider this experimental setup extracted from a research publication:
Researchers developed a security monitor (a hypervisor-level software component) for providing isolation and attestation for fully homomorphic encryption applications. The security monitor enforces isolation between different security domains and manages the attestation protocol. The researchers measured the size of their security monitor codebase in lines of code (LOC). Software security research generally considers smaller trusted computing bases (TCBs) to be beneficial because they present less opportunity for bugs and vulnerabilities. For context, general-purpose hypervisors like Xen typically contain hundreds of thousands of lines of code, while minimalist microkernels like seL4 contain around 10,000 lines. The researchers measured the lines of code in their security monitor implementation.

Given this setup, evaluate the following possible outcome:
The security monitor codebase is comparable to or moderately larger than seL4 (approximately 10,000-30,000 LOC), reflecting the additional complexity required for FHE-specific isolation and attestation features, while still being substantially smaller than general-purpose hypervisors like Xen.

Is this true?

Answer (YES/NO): YES